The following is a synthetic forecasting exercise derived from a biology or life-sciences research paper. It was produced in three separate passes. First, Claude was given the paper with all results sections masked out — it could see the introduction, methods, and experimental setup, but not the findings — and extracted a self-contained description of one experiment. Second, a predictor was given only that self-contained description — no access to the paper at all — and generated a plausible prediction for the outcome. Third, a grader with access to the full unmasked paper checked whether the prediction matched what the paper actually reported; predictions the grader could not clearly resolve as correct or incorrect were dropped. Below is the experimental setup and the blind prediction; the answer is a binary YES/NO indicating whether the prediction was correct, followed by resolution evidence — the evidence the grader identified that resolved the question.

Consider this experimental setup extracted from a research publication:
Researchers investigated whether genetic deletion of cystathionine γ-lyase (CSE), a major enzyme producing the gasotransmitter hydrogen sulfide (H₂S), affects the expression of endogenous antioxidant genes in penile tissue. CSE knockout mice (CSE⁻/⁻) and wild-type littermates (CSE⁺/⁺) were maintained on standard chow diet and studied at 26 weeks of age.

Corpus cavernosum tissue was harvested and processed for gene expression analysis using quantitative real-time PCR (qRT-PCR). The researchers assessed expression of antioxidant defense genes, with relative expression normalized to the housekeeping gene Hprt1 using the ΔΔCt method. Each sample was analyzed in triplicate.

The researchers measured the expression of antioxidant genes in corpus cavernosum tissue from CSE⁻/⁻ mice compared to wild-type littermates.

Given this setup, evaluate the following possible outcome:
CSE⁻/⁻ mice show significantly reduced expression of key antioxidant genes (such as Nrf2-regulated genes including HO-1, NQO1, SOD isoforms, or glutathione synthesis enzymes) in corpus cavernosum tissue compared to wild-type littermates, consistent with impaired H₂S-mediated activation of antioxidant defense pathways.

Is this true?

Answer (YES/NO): YES